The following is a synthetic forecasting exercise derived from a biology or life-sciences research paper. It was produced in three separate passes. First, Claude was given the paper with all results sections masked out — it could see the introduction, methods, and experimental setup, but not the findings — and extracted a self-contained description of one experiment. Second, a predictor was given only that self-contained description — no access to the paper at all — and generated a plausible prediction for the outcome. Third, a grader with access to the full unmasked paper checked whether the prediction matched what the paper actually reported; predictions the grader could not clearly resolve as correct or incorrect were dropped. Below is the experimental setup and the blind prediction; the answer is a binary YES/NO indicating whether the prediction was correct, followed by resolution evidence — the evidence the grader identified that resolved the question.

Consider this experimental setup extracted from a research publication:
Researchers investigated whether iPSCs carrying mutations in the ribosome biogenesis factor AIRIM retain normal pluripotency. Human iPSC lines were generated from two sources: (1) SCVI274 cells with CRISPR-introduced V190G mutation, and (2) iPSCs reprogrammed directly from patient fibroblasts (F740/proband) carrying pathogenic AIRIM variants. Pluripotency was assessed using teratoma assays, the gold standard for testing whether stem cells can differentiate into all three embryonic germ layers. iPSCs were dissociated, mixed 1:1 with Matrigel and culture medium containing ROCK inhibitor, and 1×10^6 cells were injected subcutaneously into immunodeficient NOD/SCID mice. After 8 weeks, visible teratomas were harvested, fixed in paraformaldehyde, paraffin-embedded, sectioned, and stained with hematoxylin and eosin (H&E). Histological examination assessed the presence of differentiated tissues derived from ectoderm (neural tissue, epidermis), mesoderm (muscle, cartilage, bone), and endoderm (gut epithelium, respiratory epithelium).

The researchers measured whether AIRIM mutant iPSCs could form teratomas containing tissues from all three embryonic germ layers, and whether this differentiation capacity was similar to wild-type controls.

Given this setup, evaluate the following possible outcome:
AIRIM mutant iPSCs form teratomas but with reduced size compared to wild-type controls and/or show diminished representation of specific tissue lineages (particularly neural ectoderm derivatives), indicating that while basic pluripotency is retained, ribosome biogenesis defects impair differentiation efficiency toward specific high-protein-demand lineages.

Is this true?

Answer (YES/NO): NO